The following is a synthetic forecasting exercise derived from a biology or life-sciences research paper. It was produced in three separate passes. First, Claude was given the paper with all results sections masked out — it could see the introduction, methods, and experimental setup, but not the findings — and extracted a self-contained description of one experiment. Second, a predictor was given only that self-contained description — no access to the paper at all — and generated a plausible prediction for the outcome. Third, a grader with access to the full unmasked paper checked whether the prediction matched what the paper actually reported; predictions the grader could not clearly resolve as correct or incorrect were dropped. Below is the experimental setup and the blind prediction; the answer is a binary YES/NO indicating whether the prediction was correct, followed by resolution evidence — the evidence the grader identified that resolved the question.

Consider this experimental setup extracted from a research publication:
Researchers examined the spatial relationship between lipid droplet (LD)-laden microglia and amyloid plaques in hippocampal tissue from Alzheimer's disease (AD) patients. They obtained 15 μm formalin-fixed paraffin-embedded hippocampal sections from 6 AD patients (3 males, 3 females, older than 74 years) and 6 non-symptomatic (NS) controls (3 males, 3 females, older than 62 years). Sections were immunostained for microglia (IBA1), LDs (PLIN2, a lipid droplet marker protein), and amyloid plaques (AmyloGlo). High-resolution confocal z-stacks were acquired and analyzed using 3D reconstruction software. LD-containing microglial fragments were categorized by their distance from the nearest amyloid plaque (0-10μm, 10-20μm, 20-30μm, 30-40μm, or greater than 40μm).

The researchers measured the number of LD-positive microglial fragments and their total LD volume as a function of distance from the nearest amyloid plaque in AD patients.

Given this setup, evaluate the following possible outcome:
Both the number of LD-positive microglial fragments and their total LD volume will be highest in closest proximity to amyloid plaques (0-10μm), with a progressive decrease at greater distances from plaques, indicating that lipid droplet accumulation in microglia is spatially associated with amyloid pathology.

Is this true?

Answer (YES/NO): YES